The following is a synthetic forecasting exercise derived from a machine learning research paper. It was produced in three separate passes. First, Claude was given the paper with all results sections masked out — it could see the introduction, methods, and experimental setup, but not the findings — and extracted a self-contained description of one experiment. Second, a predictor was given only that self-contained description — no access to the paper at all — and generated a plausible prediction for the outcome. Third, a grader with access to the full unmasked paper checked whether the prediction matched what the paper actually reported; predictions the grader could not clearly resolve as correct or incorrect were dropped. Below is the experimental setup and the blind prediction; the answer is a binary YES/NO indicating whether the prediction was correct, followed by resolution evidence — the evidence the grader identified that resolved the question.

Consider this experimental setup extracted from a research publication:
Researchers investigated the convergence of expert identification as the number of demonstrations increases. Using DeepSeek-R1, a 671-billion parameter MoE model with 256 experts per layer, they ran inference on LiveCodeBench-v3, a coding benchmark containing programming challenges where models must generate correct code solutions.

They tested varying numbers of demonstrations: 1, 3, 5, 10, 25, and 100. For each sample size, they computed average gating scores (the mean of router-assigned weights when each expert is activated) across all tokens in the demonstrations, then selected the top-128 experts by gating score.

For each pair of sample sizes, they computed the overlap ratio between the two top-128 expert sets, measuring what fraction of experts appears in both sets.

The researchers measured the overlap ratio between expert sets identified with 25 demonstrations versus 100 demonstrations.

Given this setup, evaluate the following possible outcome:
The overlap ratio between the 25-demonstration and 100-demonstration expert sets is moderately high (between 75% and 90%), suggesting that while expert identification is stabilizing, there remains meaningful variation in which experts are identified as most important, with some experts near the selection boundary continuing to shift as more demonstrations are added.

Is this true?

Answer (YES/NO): NO